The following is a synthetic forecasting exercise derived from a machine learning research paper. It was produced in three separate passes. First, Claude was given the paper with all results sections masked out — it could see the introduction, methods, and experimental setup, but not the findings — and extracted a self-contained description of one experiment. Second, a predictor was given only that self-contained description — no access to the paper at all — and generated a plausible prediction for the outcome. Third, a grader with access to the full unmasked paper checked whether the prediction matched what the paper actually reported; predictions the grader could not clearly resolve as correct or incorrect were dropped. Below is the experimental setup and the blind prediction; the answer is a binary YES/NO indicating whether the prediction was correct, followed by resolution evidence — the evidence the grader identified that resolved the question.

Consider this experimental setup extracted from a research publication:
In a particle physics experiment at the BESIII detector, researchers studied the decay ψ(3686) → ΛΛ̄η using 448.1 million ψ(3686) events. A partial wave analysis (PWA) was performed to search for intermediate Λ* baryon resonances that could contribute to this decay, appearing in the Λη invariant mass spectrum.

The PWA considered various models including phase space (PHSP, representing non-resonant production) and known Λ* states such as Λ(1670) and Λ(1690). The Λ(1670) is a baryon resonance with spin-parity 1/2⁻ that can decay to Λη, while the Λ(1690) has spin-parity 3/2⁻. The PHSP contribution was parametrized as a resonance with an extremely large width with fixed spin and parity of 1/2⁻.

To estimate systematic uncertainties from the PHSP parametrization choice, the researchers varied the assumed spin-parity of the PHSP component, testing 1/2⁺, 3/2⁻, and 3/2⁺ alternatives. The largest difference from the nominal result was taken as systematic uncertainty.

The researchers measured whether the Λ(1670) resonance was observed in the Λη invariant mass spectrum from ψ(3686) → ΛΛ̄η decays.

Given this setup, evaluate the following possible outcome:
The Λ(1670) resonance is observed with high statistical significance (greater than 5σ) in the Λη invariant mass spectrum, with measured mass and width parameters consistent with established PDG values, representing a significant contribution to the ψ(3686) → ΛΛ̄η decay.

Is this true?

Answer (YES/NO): YES